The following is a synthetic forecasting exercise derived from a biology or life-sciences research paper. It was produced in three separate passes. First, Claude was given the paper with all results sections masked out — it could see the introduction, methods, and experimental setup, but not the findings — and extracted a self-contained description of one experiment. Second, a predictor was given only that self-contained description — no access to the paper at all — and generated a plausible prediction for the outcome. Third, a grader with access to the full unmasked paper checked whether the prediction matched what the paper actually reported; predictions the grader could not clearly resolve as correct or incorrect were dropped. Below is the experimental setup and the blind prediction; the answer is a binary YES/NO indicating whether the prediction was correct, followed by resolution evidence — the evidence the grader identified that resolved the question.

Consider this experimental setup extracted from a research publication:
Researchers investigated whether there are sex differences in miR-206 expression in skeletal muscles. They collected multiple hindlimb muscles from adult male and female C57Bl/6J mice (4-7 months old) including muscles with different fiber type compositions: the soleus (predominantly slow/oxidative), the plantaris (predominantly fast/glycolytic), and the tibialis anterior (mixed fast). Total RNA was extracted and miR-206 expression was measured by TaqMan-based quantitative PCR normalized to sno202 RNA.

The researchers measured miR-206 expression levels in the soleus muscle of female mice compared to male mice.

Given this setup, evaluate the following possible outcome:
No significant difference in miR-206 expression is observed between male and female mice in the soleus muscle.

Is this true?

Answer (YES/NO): YES